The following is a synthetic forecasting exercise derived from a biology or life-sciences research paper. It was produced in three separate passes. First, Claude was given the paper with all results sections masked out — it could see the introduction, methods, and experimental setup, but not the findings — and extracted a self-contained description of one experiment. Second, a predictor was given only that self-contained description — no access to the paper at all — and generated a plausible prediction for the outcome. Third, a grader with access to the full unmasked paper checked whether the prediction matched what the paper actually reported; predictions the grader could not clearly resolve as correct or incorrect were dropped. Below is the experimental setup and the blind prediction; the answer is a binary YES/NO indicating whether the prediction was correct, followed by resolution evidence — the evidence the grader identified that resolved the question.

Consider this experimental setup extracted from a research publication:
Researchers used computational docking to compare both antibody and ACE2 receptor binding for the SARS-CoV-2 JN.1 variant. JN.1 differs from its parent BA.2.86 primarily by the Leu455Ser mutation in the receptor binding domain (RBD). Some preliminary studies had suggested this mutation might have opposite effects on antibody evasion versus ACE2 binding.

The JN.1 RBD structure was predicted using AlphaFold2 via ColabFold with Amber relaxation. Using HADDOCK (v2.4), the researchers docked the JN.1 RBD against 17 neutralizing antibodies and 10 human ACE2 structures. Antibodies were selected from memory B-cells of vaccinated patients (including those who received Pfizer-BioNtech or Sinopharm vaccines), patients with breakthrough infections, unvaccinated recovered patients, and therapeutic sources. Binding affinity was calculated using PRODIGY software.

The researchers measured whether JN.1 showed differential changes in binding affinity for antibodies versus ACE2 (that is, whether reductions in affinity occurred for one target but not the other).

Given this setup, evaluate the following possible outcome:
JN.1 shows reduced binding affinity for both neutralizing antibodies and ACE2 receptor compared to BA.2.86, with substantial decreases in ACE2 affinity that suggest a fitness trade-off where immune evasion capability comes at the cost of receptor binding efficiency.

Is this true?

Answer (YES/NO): NO